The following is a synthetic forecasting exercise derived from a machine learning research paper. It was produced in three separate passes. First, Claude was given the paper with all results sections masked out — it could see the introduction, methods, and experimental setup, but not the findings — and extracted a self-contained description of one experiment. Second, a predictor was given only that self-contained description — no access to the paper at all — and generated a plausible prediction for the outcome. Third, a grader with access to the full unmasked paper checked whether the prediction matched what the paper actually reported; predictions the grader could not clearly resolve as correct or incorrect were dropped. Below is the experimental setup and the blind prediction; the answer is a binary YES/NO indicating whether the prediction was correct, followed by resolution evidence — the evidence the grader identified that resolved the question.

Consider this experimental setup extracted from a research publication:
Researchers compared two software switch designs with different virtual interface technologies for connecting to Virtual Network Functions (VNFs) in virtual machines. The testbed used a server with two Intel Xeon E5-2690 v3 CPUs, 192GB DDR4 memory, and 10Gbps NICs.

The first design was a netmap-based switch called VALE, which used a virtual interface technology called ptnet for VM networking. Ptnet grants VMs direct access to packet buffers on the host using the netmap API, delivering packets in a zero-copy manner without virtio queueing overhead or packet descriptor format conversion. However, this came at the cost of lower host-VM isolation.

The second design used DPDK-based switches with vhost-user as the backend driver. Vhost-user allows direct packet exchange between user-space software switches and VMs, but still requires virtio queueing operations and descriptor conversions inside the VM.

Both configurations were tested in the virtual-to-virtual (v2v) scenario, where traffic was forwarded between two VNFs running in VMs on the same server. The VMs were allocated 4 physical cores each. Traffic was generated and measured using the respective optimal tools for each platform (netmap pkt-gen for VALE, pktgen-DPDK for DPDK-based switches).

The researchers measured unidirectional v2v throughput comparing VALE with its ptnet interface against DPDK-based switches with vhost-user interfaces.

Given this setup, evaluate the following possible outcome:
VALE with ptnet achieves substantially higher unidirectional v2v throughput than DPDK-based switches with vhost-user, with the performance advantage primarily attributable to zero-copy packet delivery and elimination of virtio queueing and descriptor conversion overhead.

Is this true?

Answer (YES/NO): YES